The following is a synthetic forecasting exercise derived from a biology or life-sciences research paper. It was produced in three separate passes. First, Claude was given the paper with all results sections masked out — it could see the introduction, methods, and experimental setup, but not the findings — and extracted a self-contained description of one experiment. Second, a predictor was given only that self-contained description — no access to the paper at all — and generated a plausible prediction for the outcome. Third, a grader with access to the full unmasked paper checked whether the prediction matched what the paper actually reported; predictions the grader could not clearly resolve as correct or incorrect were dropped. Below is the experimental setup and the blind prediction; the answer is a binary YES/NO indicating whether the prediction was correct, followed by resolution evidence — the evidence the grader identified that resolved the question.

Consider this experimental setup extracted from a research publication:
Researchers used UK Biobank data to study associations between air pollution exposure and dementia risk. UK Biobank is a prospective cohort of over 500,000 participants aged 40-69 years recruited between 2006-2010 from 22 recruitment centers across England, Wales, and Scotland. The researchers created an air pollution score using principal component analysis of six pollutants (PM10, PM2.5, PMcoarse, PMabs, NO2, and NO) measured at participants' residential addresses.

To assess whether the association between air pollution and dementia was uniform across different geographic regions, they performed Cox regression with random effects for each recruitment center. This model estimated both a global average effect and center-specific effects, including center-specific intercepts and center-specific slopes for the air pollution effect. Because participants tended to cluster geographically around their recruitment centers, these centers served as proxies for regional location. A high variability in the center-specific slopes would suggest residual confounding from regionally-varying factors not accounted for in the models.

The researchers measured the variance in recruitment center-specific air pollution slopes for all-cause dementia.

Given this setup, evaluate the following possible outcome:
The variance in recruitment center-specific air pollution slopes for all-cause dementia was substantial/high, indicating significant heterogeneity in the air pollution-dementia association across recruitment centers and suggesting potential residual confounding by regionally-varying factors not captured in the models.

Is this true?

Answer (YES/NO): YES